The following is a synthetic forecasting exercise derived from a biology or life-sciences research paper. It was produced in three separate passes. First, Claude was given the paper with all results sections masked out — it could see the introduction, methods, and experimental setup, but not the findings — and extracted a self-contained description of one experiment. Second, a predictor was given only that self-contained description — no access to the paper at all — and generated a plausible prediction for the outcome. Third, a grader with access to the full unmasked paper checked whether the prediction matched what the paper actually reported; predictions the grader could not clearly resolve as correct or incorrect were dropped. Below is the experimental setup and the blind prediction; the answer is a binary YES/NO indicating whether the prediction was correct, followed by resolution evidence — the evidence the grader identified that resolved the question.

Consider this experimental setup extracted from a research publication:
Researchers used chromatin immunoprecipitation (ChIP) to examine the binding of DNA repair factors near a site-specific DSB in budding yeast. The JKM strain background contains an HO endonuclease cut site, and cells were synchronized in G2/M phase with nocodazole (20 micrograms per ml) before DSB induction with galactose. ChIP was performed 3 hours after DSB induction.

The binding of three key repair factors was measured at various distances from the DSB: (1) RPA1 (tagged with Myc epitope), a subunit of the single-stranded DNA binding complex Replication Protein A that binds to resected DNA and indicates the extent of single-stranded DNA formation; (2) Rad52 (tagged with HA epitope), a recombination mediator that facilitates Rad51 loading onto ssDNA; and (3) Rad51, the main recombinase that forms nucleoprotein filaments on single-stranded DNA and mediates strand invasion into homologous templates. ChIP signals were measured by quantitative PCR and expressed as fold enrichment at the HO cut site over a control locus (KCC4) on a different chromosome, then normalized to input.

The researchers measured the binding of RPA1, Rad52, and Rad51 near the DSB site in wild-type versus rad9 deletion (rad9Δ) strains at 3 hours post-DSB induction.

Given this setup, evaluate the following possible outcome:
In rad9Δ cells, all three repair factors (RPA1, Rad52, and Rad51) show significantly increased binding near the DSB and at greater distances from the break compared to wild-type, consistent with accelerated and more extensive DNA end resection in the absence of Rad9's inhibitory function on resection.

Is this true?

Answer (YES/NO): NO